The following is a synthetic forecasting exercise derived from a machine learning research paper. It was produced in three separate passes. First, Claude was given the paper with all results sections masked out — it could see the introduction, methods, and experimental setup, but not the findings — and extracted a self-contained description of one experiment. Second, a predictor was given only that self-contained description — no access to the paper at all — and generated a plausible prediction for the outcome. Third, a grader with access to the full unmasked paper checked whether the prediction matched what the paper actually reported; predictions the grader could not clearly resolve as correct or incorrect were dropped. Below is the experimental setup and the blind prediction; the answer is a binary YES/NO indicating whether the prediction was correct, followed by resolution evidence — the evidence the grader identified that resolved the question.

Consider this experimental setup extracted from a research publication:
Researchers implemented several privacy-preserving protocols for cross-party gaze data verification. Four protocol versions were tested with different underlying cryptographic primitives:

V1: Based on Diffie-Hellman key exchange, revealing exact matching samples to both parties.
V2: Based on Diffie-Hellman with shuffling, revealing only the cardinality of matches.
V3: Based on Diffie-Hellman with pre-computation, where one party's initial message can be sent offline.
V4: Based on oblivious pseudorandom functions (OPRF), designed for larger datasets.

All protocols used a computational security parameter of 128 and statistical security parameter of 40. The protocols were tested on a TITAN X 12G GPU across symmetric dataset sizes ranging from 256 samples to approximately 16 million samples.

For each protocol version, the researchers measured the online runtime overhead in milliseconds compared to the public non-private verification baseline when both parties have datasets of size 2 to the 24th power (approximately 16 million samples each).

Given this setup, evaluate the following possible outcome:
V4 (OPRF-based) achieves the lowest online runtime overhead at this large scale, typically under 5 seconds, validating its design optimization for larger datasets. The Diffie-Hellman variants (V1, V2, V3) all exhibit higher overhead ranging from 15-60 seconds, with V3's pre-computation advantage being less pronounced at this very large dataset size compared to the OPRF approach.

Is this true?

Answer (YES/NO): NO